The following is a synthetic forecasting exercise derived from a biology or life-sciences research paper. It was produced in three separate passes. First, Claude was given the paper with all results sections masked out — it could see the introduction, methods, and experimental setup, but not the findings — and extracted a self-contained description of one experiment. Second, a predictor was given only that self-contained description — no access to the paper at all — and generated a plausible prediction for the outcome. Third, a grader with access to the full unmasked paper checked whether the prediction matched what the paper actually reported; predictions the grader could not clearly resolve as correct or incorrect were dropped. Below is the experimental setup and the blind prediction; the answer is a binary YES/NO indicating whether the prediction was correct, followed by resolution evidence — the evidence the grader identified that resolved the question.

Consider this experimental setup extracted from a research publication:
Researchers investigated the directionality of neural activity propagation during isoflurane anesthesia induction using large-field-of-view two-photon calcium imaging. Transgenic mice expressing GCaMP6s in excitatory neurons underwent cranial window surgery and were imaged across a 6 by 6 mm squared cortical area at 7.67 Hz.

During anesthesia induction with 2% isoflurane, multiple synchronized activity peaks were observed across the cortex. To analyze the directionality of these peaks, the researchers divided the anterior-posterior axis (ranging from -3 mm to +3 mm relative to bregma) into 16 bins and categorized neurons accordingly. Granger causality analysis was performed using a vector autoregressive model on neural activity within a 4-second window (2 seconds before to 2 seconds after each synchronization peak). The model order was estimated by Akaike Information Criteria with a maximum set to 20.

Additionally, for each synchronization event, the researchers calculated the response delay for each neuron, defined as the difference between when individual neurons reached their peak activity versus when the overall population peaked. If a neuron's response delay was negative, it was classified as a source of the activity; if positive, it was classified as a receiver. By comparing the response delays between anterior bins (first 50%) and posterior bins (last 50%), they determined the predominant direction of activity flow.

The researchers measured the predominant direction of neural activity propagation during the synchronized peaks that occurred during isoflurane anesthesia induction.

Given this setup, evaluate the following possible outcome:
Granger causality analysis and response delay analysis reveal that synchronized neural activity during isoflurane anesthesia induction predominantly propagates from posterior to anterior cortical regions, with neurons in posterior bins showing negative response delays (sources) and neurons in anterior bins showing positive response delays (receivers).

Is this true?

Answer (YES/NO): YES